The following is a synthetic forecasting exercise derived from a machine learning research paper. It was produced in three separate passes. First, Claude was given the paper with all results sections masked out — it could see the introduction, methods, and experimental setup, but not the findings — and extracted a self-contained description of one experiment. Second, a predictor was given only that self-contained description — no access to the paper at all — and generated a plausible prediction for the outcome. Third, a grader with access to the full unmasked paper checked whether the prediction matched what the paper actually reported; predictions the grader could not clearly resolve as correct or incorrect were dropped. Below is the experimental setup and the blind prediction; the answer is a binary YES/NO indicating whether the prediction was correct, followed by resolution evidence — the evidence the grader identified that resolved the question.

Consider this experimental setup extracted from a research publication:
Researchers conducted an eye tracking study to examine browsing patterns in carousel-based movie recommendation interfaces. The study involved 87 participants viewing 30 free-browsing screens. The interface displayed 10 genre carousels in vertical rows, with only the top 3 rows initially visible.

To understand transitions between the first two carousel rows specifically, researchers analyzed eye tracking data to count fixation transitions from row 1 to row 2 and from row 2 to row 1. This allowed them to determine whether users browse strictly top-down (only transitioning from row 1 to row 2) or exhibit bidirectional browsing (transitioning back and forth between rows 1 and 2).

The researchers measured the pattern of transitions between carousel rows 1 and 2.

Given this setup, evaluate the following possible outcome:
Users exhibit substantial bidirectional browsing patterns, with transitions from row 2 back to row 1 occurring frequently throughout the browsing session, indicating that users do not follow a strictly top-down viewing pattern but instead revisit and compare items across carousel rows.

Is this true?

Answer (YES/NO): YES